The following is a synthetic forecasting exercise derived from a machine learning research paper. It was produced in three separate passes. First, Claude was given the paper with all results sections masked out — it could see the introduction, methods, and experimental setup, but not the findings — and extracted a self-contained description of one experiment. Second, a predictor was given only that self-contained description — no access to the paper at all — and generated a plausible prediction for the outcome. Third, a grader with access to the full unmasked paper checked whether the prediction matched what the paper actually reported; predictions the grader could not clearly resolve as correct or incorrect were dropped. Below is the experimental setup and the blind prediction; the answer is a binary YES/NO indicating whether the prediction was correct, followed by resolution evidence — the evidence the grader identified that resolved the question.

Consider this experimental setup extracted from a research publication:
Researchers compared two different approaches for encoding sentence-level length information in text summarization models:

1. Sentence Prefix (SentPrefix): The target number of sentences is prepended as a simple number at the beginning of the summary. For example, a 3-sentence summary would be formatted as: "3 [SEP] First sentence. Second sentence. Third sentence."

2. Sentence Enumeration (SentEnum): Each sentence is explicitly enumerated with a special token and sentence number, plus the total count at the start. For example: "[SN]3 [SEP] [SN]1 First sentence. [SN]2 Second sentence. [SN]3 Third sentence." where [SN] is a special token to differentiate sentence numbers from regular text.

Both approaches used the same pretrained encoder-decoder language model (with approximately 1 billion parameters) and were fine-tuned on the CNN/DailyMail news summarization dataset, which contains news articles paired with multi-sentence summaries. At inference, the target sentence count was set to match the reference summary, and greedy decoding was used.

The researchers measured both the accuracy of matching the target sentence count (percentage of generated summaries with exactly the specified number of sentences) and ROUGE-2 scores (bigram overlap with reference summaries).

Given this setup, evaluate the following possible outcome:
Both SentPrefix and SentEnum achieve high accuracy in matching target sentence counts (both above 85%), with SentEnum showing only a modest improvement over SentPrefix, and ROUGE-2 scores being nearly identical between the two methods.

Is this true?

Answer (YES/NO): YES